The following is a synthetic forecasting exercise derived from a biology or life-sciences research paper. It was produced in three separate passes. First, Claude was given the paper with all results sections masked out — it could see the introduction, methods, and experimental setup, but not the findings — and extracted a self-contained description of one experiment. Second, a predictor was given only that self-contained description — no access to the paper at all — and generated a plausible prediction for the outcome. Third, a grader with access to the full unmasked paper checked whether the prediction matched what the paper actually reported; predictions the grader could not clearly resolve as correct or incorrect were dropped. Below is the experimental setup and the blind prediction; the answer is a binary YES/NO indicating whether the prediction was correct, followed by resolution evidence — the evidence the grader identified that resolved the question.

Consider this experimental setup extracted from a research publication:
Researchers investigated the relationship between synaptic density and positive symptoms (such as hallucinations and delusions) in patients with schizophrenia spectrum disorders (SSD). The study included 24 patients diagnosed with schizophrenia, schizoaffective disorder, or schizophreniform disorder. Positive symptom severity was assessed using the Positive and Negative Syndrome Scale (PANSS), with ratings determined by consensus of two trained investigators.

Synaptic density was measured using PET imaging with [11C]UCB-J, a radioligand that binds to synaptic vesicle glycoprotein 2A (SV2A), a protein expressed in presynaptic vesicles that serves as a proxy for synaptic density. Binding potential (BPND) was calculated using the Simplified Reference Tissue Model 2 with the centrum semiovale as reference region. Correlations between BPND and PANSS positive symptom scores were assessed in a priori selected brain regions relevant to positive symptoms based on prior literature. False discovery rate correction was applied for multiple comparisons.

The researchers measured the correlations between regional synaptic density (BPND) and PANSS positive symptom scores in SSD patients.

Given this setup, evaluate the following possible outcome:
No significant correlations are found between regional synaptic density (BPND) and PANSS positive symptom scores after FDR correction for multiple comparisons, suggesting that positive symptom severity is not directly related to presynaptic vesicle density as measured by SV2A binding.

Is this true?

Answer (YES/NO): YES